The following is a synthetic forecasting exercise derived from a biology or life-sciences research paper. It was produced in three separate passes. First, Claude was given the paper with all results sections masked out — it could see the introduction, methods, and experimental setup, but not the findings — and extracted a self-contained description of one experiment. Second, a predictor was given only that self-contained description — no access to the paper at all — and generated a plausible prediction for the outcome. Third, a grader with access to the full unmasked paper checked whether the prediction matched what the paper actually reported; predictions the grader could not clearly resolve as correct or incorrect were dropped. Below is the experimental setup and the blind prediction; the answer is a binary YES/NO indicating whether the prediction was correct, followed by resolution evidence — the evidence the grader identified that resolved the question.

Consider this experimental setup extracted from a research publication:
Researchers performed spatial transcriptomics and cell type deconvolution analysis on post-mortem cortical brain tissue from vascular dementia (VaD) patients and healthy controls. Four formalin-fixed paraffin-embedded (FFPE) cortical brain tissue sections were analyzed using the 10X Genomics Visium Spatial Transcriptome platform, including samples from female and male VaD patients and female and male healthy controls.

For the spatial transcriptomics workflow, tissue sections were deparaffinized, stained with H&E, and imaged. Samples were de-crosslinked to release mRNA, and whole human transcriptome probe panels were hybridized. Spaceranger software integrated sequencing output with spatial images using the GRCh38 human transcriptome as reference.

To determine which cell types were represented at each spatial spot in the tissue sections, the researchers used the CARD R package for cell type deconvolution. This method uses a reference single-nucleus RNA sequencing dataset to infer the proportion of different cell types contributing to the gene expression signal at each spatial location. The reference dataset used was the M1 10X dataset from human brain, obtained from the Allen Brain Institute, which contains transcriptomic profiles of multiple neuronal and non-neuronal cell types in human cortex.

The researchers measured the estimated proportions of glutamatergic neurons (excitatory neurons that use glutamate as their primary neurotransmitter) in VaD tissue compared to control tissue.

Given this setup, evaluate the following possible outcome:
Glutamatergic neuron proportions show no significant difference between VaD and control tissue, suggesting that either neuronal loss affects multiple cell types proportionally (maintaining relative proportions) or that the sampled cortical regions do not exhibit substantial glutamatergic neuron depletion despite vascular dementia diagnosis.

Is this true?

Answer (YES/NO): NO